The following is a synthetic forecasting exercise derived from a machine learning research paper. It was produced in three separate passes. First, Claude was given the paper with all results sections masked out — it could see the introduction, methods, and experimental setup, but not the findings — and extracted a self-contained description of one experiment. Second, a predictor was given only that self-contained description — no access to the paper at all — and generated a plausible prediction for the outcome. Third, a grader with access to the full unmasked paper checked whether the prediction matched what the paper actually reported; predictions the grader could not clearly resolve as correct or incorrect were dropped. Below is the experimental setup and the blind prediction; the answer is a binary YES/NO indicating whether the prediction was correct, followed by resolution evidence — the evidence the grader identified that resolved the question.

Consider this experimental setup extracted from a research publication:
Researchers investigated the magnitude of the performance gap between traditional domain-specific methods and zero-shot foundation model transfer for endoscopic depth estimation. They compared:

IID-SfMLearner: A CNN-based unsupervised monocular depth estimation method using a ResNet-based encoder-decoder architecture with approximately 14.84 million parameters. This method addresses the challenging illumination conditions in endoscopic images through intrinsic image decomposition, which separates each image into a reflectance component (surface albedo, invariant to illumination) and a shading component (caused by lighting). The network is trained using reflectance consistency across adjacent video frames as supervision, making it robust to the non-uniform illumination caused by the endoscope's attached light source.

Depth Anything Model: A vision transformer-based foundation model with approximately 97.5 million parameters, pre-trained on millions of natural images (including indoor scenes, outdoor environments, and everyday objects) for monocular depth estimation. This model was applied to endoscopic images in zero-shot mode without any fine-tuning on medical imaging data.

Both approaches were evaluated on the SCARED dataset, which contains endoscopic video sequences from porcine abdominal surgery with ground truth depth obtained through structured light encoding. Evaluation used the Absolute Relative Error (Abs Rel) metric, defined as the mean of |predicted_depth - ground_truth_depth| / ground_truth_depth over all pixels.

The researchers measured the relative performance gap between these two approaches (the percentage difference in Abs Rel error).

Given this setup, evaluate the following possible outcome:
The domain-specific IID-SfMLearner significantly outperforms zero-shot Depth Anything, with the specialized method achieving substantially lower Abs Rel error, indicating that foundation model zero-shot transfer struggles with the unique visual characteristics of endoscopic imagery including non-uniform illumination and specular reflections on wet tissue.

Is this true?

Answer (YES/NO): YES